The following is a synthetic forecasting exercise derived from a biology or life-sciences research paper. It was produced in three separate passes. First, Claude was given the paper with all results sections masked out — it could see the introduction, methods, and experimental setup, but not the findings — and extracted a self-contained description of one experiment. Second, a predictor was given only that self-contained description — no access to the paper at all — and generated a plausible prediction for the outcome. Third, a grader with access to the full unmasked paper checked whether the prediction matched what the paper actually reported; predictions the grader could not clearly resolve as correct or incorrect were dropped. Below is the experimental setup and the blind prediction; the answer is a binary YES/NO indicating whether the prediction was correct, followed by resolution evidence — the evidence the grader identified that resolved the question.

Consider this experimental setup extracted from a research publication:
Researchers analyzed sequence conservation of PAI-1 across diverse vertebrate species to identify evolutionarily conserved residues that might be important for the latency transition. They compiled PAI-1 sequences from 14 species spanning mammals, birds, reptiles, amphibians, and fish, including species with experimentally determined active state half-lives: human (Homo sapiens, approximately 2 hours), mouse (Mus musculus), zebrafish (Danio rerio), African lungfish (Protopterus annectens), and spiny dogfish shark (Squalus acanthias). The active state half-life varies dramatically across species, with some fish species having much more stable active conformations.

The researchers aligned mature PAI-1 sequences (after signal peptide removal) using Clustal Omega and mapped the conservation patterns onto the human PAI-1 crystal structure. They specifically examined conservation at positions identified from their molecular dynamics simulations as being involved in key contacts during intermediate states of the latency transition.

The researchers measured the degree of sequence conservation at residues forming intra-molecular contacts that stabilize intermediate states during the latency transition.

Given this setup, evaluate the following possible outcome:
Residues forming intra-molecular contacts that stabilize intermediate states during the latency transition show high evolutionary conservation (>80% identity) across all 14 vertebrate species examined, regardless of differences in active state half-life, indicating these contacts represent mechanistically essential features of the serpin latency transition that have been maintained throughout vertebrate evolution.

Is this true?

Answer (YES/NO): NO